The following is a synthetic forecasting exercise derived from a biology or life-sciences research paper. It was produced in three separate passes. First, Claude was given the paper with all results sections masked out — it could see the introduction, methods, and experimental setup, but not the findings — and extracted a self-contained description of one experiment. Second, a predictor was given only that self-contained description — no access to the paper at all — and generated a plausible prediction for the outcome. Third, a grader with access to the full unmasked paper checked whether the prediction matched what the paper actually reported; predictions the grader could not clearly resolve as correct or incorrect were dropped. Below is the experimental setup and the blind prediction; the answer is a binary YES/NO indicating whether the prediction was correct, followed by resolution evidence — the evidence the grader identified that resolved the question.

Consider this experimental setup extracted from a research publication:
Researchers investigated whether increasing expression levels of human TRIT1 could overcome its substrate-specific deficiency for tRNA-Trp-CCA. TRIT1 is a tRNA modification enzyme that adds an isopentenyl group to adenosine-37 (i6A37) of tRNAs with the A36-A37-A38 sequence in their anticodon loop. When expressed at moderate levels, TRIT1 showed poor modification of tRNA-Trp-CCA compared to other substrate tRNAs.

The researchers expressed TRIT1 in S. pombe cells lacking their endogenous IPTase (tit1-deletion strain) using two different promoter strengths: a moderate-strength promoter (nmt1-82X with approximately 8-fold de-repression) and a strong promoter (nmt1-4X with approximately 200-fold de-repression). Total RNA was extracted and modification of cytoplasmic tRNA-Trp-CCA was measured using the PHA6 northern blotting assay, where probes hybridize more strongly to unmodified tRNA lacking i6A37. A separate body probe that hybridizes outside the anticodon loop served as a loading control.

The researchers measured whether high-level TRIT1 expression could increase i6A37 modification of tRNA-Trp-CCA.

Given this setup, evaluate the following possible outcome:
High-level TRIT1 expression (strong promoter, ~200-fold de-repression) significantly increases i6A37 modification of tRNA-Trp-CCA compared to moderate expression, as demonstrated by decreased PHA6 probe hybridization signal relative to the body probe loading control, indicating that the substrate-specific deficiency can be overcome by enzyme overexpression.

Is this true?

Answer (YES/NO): YES